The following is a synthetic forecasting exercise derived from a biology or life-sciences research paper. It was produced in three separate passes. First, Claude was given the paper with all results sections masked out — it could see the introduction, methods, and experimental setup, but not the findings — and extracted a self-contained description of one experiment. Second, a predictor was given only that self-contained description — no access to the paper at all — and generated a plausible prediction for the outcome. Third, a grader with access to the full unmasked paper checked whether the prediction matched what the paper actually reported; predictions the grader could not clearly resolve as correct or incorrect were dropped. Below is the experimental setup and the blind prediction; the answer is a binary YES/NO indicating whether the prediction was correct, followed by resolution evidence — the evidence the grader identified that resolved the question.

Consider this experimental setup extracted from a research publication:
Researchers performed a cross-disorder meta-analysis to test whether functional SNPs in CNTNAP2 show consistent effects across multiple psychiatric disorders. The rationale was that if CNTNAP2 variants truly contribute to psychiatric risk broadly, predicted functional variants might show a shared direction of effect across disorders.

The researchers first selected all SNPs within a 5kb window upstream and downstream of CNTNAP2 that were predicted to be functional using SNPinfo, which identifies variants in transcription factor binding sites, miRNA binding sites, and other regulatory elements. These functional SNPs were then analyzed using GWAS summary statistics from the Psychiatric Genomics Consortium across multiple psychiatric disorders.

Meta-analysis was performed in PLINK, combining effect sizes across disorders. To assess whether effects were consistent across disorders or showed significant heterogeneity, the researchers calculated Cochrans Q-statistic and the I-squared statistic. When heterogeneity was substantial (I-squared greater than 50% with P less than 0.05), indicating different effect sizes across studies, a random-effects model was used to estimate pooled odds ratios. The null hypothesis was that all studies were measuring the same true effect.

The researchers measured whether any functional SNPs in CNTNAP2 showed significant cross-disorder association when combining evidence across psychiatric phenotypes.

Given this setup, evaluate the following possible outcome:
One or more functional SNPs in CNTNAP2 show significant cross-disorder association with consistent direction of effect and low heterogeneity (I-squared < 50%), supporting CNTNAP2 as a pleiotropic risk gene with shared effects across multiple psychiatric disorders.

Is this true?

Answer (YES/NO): NO